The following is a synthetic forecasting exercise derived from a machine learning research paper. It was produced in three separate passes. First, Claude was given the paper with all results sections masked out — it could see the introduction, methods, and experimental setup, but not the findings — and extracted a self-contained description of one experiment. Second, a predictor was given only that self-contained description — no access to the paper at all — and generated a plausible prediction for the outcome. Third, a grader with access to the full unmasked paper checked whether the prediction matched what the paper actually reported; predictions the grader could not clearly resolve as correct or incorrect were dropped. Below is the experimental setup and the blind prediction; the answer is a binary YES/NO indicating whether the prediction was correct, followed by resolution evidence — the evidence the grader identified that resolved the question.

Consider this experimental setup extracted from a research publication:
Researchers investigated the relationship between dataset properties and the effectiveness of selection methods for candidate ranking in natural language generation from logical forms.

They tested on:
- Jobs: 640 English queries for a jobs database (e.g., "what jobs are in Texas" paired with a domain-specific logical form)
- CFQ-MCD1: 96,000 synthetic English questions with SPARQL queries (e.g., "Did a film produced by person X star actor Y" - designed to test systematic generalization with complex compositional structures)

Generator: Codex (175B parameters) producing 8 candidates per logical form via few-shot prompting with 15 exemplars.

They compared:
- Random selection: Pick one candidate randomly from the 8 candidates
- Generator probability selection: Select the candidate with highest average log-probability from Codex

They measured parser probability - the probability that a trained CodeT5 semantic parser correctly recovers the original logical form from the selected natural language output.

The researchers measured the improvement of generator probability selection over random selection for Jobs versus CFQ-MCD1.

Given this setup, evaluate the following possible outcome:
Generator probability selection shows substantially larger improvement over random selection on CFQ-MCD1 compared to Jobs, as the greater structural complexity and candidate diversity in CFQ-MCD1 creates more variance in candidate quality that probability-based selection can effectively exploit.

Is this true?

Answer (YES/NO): NO